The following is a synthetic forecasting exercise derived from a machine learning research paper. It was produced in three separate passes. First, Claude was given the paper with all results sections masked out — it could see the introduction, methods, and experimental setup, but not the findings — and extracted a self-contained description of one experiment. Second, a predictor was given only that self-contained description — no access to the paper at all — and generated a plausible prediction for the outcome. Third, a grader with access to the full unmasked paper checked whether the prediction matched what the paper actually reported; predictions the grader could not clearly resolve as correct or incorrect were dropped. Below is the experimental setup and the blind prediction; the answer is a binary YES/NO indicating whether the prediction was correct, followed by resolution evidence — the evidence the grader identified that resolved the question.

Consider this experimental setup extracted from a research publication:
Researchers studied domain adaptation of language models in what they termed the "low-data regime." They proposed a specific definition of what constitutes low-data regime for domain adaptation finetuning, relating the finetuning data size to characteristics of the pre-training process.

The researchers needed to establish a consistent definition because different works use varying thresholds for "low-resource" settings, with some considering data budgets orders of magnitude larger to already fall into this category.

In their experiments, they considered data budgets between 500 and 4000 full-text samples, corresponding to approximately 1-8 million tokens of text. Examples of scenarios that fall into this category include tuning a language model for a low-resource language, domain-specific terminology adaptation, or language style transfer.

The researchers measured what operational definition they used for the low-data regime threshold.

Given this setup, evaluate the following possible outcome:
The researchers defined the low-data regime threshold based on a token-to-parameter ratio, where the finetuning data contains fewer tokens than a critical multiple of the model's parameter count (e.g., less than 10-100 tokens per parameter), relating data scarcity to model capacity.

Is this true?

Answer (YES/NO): NO